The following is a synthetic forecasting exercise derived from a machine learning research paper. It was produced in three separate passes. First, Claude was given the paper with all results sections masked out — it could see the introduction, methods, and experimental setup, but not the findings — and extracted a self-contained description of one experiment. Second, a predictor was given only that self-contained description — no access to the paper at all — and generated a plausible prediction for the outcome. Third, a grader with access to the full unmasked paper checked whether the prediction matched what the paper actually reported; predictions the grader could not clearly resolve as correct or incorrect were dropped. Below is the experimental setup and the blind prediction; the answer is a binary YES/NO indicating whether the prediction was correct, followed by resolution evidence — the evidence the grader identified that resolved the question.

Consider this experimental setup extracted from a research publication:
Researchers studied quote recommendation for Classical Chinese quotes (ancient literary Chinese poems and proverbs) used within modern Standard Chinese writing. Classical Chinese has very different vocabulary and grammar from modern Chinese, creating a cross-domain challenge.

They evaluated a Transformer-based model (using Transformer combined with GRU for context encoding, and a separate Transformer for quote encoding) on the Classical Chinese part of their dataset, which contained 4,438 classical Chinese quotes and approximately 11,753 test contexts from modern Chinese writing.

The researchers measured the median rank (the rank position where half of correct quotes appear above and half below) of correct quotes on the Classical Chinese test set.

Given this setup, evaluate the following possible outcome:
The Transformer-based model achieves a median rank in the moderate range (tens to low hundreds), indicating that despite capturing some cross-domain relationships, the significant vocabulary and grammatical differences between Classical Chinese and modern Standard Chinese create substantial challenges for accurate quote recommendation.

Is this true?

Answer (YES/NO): NO